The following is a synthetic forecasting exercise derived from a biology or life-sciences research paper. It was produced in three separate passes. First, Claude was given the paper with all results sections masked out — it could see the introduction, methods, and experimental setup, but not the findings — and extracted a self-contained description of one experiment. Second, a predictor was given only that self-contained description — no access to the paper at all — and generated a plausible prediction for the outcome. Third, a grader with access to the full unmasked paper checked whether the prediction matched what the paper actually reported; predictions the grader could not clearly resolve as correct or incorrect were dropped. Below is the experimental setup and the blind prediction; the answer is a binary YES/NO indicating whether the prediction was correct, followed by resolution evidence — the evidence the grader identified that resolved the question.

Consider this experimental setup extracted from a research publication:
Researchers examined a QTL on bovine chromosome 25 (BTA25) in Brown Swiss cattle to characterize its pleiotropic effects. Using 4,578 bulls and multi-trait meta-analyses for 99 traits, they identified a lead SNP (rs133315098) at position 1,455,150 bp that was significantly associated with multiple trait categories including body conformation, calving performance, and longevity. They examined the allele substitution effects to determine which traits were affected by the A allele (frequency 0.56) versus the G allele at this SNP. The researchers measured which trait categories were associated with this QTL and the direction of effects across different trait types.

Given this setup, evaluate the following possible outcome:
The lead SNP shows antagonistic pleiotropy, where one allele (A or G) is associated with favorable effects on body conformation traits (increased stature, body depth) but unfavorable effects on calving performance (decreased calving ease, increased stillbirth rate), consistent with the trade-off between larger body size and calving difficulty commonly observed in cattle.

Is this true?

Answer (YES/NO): YES